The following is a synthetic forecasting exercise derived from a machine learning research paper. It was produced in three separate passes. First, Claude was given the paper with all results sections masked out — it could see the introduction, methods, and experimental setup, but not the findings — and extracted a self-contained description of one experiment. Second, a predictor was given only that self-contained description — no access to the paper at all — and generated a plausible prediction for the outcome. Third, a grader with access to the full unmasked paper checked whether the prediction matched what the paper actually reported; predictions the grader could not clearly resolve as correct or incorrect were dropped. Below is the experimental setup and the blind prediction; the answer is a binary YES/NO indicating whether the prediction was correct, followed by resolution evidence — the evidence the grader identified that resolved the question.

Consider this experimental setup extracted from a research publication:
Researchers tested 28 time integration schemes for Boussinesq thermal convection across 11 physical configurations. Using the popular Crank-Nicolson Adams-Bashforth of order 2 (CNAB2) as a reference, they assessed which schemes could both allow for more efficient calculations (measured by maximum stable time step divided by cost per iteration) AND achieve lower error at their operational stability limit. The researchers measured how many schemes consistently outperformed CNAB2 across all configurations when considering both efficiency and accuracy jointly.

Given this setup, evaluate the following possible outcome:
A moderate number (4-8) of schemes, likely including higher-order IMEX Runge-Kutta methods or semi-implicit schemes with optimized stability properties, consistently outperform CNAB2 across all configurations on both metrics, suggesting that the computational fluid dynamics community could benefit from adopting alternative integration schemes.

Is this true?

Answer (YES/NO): YES